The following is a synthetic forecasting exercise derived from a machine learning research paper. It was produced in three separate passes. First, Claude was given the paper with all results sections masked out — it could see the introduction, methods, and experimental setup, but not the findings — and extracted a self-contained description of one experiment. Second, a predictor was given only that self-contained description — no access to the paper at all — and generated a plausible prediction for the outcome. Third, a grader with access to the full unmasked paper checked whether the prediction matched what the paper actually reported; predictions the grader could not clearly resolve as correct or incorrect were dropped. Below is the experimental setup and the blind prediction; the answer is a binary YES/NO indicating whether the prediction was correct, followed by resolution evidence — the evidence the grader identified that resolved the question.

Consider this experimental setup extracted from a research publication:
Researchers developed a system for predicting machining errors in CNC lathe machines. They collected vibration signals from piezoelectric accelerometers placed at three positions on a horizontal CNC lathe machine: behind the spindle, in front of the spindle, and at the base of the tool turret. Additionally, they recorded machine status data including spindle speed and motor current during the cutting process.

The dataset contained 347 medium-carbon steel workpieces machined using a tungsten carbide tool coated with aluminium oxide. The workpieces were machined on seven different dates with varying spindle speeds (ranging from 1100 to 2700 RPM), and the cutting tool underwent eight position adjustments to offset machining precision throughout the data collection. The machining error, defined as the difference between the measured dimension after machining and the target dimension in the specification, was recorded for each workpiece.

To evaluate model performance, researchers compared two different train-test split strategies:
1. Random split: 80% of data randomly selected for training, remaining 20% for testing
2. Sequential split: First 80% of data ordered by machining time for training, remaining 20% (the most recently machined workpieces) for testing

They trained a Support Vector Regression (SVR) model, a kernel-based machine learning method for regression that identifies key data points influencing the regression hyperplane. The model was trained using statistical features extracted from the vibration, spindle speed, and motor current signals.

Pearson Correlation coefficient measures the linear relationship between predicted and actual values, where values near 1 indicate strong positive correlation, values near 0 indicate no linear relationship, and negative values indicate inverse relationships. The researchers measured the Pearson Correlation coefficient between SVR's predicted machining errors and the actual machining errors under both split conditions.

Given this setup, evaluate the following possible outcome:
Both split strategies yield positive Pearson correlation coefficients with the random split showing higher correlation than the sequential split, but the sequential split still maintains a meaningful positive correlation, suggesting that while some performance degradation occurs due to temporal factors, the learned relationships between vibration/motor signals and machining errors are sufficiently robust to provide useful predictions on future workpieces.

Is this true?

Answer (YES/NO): NO